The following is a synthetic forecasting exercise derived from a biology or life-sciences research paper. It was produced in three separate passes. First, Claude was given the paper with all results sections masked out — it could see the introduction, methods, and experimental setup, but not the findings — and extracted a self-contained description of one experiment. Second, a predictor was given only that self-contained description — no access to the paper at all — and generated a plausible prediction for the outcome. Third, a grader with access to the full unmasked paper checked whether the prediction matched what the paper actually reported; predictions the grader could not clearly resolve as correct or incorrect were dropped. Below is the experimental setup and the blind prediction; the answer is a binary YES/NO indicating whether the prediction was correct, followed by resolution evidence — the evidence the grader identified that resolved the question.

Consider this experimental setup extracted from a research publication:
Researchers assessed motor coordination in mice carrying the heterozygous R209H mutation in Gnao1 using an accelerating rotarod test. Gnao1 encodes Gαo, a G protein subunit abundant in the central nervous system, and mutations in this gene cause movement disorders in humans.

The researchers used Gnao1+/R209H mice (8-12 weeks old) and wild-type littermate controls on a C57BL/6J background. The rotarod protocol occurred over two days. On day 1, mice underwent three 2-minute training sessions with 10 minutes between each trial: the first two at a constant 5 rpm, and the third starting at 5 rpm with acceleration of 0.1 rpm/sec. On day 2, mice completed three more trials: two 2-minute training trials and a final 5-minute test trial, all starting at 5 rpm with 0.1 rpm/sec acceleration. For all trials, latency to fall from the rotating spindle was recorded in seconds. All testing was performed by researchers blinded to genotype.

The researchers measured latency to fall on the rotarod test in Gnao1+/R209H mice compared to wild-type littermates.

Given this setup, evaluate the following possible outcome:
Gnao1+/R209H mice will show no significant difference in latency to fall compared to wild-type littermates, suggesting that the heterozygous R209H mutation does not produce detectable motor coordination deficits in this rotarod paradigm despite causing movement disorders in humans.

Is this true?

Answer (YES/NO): YES